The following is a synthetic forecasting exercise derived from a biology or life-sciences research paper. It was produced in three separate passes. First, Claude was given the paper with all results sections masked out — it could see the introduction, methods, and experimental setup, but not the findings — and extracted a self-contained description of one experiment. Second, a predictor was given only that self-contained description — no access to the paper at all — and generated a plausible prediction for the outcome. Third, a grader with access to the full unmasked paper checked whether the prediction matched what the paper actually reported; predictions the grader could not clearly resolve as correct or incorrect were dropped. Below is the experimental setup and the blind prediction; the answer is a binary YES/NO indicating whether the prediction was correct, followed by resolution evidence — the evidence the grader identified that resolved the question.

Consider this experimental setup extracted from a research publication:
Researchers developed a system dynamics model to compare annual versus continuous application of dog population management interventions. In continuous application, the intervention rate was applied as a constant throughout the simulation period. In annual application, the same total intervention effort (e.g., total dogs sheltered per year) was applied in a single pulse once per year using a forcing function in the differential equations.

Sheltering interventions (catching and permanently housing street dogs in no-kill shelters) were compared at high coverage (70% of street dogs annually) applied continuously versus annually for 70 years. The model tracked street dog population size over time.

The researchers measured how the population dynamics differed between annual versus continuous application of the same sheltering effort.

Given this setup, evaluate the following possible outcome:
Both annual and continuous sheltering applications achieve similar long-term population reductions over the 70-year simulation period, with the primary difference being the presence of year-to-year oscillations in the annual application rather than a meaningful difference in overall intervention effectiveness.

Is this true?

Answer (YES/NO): YES